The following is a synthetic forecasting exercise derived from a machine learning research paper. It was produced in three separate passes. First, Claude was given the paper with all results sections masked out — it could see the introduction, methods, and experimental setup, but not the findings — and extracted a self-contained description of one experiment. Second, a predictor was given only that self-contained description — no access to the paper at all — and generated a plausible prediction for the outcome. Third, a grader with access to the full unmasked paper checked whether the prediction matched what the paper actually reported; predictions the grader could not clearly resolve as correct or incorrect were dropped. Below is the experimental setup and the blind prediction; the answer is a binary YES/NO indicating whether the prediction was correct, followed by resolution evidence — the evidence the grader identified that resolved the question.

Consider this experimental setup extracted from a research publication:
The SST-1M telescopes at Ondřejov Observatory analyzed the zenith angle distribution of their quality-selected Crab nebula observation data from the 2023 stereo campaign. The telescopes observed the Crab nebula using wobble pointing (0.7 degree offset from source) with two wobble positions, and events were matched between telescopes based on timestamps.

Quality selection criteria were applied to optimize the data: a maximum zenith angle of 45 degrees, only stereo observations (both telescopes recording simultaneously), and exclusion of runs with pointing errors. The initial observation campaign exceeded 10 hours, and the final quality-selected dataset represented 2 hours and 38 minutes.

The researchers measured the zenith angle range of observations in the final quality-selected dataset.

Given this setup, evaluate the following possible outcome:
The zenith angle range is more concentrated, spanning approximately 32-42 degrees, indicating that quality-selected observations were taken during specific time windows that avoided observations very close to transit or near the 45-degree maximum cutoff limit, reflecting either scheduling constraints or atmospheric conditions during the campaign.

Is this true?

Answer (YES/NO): NO